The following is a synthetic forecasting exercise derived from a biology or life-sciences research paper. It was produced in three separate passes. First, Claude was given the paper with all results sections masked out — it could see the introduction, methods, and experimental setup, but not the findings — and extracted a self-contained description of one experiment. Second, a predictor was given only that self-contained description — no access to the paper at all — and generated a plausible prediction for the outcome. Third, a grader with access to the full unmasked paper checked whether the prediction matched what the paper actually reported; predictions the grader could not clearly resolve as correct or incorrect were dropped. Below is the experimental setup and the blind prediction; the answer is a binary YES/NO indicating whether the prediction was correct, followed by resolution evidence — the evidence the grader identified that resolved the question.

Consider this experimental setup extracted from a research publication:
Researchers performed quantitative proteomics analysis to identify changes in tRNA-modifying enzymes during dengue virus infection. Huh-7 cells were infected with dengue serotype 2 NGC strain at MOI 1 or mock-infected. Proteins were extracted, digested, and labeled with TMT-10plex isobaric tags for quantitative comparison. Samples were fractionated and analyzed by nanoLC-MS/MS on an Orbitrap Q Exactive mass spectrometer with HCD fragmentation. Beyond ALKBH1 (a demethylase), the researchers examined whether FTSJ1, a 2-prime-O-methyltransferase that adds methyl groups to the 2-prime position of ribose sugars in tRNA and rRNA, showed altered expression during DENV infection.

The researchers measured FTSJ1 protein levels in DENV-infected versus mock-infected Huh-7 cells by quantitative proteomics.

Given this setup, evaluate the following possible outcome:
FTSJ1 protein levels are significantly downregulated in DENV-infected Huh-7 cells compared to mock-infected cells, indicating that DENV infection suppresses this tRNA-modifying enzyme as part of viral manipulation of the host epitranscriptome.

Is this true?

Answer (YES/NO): NO